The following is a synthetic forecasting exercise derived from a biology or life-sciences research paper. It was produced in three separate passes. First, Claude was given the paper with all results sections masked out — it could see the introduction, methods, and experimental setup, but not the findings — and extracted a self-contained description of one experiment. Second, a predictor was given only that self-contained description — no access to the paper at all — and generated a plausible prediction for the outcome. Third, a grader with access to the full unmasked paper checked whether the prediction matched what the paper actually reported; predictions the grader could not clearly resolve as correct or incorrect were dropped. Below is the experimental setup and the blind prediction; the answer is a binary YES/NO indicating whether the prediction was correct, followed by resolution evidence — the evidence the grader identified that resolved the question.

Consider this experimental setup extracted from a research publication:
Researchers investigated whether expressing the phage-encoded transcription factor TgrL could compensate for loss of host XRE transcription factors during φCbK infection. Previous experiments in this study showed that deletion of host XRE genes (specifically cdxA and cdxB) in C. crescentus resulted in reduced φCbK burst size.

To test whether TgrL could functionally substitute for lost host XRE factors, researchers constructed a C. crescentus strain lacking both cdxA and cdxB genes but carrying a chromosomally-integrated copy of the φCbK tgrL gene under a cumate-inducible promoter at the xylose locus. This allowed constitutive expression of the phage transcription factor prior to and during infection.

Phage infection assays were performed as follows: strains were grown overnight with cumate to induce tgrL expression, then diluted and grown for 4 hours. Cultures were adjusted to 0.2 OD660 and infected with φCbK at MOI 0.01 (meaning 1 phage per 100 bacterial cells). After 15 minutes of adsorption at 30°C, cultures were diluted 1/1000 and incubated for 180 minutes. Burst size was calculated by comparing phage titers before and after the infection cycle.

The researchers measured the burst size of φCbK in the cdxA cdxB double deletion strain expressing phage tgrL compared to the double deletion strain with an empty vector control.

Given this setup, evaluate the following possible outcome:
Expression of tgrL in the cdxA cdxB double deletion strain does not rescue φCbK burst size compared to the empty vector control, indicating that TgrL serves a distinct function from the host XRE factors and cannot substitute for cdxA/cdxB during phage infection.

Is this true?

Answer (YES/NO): NO